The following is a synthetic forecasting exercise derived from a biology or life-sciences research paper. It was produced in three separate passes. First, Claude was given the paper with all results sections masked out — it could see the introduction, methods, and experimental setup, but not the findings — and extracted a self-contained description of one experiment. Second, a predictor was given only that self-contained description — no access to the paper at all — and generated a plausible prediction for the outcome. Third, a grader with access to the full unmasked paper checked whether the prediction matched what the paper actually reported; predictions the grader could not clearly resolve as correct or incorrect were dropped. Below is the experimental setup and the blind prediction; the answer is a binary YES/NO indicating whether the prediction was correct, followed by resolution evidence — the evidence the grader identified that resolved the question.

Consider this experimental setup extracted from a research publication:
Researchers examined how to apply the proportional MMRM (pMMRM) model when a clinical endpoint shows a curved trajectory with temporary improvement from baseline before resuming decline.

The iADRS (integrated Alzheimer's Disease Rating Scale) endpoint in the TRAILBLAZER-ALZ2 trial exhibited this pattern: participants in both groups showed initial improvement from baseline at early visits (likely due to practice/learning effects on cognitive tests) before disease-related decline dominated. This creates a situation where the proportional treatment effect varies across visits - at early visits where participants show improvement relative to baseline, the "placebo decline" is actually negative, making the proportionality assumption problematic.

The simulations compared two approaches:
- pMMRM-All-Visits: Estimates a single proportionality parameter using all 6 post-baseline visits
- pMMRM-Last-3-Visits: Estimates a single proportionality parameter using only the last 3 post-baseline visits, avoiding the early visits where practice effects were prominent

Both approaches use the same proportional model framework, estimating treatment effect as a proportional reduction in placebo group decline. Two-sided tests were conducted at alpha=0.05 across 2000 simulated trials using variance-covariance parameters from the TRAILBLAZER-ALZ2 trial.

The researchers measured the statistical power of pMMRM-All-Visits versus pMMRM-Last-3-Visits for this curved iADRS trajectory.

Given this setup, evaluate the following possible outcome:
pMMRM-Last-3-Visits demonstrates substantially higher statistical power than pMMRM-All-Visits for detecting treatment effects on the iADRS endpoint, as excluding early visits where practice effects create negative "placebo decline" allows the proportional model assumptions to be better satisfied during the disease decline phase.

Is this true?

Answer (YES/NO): YES